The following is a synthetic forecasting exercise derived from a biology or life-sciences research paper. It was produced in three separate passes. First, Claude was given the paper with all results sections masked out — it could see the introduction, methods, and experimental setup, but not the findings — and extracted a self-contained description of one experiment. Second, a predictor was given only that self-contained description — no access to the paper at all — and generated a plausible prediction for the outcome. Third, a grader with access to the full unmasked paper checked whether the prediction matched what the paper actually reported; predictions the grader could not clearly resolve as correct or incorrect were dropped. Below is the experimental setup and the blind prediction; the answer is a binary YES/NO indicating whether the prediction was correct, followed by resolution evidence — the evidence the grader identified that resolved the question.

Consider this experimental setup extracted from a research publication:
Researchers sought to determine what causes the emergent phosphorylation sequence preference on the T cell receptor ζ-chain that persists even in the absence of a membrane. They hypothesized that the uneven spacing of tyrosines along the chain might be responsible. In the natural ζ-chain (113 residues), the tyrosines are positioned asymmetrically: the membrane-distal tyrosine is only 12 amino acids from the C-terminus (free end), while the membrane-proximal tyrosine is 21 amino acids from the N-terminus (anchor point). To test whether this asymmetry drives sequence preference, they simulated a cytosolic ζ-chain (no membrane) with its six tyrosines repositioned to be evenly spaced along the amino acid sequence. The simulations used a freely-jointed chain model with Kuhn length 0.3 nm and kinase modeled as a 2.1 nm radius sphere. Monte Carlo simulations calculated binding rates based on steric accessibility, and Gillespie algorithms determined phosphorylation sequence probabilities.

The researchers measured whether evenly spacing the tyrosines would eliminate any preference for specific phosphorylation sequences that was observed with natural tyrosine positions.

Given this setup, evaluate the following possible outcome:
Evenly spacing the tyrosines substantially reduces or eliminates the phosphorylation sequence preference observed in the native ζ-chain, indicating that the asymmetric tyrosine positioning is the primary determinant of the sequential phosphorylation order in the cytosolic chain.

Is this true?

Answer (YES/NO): YES